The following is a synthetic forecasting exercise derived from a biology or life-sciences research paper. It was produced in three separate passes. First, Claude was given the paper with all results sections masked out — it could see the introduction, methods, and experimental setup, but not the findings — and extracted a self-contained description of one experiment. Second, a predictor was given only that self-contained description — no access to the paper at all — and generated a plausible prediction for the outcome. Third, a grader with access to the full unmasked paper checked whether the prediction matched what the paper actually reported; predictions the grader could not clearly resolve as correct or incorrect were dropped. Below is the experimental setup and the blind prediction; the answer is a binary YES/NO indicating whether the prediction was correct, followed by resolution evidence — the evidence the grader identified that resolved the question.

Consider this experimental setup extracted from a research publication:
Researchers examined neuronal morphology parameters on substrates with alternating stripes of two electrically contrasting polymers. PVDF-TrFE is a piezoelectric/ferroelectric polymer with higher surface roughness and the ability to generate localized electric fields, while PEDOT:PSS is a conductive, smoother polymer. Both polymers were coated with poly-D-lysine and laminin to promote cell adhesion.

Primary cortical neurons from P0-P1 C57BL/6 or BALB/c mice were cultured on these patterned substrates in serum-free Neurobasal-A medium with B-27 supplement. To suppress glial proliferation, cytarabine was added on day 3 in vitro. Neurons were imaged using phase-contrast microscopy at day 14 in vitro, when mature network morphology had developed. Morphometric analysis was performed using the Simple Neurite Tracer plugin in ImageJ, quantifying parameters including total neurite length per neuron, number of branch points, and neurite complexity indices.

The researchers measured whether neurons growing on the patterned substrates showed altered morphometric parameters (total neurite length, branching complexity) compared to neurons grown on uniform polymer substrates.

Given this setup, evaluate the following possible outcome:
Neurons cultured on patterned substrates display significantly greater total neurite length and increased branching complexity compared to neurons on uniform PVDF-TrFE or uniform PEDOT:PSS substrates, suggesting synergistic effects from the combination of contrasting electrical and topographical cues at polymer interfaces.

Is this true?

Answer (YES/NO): NO